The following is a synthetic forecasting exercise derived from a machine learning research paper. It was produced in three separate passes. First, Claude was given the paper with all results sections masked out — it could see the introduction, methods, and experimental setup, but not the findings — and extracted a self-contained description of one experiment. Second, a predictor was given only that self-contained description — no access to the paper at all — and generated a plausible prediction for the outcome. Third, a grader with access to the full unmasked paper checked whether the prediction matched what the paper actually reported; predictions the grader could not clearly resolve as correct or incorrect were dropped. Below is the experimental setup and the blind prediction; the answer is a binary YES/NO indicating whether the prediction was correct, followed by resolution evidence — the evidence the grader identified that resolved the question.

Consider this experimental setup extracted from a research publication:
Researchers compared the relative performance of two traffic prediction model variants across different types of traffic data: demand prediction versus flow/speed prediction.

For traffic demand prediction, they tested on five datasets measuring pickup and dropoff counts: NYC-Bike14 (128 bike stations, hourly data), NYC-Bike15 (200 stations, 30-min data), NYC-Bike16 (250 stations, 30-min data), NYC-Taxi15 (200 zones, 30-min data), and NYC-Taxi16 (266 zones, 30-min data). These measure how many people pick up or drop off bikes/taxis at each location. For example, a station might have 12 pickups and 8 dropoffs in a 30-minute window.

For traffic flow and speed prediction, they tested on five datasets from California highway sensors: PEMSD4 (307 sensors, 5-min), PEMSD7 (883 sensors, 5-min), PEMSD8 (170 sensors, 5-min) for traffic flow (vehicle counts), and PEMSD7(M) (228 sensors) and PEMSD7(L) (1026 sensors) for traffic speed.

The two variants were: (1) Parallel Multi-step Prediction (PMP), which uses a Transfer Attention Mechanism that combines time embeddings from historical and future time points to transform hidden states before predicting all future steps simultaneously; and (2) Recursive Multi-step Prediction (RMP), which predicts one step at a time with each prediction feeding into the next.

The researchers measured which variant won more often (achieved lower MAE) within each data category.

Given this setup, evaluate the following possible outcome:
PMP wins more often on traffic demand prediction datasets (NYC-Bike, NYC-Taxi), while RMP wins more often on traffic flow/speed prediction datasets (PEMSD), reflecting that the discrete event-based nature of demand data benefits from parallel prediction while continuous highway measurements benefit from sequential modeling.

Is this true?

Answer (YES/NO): YES